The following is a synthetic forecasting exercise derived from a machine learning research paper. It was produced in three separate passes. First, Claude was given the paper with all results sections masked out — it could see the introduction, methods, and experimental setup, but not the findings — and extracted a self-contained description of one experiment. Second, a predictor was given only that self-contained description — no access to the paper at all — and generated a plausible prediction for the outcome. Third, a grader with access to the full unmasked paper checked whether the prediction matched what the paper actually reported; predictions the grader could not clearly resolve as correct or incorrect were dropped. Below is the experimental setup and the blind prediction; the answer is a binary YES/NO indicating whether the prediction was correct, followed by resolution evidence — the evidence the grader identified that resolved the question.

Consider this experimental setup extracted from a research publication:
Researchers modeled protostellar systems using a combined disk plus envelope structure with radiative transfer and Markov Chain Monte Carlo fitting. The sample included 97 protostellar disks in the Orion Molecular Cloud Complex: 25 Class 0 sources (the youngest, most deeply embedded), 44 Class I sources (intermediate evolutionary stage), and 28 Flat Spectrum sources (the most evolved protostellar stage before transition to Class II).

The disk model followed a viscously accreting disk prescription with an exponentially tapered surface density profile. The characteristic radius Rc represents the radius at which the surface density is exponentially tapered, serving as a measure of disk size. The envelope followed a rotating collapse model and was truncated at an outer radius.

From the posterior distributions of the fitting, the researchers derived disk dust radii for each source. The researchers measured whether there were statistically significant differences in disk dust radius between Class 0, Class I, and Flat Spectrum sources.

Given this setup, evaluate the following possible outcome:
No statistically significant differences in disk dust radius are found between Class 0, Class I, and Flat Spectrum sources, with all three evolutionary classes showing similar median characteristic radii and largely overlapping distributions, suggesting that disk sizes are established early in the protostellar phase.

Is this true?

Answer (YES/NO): YES